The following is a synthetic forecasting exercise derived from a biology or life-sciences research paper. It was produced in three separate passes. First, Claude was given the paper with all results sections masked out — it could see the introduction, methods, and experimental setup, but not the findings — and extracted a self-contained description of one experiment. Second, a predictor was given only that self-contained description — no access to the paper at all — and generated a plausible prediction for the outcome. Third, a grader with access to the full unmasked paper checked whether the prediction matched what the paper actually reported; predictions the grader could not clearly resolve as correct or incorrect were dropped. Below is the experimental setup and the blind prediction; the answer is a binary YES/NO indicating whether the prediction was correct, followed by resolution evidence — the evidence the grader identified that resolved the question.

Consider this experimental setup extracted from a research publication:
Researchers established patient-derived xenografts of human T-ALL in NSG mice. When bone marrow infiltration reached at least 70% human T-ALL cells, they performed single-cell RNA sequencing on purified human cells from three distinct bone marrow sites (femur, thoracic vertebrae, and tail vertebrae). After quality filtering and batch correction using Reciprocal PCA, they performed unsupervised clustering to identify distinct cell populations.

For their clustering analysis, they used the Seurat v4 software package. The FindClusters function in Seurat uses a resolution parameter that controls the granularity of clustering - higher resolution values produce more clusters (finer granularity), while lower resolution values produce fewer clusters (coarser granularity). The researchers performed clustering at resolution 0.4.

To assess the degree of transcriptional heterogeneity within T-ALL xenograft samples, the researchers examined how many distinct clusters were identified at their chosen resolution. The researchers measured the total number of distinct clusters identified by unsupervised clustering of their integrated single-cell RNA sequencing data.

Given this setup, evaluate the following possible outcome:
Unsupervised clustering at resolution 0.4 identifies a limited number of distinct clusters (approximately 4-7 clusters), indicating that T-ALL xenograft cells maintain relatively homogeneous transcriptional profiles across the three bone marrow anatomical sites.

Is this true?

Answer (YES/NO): NO